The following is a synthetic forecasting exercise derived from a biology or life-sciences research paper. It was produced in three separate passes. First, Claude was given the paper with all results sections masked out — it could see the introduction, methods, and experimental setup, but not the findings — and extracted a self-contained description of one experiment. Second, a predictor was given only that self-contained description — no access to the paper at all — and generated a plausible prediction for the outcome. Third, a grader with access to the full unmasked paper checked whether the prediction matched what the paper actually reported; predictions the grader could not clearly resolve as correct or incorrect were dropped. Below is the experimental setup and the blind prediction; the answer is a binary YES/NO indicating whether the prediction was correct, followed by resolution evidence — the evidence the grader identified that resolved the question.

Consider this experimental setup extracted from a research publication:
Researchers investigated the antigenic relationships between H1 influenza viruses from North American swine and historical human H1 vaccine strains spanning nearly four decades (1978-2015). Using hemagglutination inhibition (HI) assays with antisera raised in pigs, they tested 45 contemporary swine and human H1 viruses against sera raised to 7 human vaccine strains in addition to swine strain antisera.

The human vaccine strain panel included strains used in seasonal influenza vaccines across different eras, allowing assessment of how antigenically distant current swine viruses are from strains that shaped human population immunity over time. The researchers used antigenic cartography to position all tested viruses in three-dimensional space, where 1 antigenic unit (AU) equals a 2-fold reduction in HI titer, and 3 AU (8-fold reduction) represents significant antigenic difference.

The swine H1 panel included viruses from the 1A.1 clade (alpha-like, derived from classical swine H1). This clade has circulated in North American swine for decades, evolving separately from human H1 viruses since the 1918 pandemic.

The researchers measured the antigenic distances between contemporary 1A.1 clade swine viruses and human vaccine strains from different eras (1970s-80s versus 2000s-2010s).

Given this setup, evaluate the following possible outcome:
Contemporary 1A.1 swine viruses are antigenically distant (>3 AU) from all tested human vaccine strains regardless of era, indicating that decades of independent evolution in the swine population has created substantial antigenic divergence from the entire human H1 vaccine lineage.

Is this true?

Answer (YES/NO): NO